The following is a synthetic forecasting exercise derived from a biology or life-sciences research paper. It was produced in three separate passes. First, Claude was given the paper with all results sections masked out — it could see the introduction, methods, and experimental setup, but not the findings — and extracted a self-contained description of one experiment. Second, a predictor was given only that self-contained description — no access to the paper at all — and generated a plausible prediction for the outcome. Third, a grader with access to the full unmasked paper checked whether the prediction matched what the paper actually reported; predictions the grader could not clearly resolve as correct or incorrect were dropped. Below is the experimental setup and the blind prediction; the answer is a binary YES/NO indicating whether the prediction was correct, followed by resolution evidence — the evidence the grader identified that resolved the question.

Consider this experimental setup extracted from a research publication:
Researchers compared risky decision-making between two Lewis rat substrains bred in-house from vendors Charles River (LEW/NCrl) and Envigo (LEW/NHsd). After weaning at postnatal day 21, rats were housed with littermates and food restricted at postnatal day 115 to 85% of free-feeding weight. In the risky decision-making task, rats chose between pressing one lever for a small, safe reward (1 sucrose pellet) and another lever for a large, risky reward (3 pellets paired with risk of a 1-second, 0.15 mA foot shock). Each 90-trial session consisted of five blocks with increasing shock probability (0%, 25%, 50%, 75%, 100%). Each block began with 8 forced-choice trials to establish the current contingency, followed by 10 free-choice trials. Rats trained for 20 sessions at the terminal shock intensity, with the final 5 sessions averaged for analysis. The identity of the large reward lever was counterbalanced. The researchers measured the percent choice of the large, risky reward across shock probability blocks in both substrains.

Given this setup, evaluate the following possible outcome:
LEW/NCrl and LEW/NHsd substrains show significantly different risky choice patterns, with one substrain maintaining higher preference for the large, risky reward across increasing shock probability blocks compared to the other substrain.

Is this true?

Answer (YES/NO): YES